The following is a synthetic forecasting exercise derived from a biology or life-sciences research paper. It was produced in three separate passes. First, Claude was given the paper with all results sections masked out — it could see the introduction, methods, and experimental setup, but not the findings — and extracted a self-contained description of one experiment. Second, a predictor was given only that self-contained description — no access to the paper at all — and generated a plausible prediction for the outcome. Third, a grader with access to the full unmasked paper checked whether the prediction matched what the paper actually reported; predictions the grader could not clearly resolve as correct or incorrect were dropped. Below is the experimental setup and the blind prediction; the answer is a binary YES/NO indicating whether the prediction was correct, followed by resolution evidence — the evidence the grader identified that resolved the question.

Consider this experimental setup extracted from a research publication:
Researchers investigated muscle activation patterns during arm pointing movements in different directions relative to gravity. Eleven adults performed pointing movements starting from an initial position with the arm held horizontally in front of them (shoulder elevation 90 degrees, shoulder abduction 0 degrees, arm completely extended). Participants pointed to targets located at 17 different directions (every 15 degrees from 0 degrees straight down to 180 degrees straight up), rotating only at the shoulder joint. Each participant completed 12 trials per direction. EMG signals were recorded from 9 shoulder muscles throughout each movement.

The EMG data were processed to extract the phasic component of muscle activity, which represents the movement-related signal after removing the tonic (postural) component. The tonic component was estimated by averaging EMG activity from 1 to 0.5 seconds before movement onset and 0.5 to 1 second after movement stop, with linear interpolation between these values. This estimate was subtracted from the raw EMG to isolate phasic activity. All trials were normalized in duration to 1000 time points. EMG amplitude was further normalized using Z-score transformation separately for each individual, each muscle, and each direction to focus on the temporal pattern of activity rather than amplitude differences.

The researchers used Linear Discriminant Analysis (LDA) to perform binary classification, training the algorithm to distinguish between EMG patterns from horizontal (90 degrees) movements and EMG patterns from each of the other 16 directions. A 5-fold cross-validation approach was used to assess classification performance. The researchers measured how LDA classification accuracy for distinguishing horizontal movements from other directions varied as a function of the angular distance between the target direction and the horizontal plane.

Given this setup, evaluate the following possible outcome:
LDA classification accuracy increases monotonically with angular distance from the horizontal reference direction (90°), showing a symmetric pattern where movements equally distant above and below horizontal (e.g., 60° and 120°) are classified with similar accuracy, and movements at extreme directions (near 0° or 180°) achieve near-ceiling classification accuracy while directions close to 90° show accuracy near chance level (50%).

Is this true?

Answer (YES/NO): NO